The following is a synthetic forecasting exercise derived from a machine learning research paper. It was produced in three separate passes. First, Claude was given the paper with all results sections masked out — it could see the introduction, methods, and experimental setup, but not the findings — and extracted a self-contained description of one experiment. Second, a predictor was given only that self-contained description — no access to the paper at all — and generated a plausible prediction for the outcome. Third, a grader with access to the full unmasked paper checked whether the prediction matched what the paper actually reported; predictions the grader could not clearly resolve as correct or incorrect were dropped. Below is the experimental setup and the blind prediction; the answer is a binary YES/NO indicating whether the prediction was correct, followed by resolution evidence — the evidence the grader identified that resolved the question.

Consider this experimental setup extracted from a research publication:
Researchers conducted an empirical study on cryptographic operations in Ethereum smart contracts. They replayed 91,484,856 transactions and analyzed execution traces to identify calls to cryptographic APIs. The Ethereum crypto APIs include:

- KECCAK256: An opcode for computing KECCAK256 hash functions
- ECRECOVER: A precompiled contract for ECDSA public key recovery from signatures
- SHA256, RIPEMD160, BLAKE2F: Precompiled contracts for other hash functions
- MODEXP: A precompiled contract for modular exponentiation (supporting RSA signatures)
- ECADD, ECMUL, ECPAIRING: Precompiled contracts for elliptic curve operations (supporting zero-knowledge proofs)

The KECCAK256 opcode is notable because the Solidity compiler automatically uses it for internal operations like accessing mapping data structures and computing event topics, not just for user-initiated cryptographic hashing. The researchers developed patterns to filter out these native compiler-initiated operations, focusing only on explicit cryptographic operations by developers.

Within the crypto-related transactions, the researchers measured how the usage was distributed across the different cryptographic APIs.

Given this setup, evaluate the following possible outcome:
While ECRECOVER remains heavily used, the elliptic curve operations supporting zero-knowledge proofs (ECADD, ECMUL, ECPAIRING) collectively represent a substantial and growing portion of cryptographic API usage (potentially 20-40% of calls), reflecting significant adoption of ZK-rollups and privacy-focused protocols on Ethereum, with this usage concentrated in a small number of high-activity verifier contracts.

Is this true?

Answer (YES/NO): NO